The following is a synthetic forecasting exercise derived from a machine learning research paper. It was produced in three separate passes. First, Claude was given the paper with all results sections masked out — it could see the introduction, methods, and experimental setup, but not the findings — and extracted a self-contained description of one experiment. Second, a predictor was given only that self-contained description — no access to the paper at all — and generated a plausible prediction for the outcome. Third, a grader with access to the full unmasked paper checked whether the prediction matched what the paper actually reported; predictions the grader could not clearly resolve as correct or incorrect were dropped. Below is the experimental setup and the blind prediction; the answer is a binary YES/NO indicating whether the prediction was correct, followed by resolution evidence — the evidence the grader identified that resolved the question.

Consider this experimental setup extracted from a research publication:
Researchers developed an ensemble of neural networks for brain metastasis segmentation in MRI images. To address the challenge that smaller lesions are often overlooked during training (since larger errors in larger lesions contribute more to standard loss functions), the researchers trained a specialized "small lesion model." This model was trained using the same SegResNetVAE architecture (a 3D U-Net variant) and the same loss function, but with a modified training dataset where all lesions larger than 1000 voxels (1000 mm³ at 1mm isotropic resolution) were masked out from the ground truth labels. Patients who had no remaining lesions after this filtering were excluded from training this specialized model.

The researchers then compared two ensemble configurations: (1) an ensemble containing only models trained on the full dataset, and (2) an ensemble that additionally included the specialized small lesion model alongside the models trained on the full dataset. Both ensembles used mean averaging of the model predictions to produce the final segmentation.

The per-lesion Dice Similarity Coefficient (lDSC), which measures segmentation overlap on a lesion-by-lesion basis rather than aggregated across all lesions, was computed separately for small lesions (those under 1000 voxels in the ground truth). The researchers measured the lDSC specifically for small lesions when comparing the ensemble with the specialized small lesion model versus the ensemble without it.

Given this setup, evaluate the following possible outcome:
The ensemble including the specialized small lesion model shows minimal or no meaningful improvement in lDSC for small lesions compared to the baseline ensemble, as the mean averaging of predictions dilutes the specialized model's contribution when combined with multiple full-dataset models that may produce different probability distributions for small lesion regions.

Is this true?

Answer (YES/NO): NO